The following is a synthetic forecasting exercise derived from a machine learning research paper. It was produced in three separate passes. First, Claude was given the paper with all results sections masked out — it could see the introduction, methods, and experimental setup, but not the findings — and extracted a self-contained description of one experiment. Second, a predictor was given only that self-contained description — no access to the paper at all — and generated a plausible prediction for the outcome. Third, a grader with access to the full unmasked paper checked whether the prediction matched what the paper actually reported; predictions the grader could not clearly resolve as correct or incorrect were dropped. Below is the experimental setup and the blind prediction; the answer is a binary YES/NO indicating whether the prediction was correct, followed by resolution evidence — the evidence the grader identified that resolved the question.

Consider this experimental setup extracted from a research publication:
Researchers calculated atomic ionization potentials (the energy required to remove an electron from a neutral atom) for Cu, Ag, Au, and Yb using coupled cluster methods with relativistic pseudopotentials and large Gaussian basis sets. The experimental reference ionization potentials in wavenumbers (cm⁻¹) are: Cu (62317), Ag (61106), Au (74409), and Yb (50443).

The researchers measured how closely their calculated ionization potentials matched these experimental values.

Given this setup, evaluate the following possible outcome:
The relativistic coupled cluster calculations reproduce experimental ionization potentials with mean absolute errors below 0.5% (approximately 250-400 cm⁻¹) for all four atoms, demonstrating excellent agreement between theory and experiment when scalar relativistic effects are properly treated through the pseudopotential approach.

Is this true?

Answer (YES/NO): NO